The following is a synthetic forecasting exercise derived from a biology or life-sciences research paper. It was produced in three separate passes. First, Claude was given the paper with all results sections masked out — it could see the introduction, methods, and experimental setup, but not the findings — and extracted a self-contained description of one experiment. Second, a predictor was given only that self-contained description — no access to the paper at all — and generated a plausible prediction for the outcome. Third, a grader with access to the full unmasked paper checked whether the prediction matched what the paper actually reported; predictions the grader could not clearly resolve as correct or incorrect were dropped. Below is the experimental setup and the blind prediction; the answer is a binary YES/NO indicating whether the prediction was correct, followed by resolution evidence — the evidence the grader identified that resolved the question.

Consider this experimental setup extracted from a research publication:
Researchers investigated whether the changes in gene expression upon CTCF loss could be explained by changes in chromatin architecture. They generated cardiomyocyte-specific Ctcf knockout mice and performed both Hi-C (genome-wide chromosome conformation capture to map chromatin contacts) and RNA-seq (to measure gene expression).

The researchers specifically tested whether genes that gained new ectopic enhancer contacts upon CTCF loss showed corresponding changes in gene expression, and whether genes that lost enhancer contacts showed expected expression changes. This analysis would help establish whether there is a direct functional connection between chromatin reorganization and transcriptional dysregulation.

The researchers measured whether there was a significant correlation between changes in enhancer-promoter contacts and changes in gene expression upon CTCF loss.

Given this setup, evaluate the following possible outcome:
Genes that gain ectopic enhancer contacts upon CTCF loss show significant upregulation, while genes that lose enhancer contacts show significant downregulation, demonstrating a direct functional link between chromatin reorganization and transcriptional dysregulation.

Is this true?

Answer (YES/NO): YES